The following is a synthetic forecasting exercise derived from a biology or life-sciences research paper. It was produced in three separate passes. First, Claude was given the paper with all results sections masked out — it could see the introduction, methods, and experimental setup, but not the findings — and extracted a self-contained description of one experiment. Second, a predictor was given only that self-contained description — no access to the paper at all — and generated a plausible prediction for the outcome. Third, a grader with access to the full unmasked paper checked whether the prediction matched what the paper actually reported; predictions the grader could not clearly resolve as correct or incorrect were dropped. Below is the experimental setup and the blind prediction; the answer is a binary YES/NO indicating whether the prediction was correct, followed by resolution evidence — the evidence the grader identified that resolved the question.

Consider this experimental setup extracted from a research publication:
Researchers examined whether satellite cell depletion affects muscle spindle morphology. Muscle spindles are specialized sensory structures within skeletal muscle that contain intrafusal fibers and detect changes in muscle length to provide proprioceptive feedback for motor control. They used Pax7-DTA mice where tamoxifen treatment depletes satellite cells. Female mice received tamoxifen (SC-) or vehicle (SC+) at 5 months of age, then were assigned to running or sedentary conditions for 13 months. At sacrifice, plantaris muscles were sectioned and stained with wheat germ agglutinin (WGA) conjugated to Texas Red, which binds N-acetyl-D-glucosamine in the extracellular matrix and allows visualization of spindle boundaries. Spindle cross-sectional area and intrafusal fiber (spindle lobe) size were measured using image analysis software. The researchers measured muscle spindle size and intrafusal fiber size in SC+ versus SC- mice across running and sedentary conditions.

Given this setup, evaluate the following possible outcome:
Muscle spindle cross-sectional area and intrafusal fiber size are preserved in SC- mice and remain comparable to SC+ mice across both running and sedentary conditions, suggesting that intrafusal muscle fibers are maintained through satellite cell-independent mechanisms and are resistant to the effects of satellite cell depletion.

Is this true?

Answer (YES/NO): NO